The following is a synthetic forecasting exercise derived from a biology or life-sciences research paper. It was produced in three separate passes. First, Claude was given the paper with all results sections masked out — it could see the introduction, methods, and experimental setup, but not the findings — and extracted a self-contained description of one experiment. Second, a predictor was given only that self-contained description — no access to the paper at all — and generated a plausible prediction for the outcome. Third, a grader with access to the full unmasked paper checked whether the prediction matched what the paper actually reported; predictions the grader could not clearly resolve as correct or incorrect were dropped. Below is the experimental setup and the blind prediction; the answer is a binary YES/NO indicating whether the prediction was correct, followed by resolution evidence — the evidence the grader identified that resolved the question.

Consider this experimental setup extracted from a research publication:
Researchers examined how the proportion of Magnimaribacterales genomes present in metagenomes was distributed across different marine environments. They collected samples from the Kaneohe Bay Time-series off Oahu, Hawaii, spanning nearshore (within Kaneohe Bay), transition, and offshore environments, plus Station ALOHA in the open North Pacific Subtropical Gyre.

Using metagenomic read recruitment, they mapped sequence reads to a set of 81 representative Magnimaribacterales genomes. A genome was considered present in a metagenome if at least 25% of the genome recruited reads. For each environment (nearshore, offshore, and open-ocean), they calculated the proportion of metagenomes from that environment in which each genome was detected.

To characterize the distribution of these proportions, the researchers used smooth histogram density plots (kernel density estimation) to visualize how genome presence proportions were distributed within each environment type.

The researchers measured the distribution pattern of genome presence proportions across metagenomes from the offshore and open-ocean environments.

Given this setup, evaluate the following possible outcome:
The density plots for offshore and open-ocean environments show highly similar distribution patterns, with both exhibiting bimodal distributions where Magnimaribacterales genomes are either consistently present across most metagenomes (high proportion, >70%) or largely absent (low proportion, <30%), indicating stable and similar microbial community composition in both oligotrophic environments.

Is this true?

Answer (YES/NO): YES